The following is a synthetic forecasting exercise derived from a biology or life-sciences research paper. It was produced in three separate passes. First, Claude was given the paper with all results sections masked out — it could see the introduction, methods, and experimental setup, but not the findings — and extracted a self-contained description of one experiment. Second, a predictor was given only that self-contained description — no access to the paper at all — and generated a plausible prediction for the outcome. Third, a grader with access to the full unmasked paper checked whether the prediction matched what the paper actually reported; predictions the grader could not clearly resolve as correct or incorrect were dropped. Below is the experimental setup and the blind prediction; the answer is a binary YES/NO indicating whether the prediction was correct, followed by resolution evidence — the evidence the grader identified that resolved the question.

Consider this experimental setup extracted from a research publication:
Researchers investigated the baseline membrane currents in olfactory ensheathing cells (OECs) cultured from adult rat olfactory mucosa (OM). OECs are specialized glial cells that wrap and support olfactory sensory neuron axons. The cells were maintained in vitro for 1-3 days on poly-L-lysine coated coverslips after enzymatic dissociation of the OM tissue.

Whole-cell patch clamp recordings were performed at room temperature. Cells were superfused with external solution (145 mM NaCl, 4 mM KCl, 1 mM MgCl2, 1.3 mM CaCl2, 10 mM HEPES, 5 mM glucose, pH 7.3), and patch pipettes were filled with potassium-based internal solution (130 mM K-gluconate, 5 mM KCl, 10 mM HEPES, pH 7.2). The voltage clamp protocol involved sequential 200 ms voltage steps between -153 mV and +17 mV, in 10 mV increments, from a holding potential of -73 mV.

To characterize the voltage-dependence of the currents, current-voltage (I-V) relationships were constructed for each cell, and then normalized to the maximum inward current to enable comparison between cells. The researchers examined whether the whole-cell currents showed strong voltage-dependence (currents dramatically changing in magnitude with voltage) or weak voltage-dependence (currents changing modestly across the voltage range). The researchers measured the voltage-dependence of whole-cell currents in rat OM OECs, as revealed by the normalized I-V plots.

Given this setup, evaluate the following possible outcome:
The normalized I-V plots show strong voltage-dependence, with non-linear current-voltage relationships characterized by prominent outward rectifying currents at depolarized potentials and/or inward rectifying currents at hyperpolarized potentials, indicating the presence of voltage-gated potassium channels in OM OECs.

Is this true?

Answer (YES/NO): NO